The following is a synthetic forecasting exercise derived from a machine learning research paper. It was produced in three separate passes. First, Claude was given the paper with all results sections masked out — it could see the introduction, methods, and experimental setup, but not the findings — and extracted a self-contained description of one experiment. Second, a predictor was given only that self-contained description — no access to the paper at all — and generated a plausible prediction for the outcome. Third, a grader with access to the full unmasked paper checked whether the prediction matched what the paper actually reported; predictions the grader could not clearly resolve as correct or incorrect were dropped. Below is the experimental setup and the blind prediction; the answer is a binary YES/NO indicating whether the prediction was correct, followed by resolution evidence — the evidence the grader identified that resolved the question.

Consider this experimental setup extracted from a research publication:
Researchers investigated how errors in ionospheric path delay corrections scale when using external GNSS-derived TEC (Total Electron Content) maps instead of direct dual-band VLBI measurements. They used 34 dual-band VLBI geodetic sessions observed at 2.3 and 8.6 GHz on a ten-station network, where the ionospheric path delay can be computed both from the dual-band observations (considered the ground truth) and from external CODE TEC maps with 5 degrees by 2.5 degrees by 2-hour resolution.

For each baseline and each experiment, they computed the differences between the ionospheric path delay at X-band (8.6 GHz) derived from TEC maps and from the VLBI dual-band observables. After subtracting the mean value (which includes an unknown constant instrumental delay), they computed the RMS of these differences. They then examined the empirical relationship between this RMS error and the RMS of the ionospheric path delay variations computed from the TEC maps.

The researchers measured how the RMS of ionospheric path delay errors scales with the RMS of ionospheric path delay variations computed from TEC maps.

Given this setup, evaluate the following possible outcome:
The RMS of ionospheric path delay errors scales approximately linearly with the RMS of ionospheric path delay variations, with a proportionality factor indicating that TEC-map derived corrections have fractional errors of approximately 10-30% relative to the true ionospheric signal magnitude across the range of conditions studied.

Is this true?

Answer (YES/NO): NO